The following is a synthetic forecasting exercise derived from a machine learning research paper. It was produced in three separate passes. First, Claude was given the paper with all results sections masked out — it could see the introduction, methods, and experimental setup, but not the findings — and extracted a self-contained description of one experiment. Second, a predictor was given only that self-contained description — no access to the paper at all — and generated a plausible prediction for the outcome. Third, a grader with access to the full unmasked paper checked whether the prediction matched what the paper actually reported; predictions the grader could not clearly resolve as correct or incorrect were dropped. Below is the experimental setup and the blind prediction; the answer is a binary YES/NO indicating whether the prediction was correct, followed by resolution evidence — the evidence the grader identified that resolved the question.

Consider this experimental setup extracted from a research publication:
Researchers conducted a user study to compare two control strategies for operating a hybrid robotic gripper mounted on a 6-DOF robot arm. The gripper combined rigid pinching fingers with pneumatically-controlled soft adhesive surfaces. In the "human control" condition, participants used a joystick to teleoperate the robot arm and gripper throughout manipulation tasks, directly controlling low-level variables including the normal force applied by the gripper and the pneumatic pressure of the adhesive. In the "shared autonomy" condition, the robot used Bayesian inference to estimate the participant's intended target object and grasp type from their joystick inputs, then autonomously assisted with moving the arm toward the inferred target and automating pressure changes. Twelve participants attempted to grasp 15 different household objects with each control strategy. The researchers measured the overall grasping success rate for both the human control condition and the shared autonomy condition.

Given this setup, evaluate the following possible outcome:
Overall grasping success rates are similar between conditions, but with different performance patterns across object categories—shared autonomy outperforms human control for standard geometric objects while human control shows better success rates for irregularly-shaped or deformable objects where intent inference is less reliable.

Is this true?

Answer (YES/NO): NO